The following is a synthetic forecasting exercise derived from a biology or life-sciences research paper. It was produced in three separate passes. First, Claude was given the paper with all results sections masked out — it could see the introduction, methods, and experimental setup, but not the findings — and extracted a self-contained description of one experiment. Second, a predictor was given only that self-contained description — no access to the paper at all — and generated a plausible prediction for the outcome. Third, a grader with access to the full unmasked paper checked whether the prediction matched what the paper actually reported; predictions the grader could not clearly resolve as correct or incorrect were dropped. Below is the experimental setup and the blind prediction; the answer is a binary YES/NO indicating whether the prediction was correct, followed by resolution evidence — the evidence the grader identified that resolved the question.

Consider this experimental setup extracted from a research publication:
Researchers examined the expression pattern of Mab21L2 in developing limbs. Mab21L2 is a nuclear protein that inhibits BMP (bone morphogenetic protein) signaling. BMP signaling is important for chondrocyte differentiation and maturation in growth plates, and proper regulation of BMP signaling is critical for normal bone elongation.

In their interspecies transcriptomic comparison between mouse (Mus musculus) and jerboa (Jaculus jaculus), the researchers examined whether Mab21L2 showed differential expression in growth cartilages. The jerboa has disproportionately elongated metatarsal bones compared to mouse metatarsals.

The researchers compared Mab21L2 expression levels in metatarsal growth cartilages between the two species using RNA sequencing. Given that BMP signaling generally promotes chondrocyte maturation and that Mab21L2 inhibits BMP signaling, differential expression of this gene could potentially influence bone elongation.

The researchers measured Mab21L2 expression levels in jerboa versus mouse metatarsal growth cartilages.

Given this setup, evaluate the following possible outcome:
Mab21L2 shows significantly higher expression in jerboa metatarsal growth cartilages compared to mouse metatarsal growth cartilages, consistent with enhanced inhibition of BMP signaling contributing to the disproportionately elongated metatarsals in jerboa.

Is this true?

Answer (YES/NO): NO